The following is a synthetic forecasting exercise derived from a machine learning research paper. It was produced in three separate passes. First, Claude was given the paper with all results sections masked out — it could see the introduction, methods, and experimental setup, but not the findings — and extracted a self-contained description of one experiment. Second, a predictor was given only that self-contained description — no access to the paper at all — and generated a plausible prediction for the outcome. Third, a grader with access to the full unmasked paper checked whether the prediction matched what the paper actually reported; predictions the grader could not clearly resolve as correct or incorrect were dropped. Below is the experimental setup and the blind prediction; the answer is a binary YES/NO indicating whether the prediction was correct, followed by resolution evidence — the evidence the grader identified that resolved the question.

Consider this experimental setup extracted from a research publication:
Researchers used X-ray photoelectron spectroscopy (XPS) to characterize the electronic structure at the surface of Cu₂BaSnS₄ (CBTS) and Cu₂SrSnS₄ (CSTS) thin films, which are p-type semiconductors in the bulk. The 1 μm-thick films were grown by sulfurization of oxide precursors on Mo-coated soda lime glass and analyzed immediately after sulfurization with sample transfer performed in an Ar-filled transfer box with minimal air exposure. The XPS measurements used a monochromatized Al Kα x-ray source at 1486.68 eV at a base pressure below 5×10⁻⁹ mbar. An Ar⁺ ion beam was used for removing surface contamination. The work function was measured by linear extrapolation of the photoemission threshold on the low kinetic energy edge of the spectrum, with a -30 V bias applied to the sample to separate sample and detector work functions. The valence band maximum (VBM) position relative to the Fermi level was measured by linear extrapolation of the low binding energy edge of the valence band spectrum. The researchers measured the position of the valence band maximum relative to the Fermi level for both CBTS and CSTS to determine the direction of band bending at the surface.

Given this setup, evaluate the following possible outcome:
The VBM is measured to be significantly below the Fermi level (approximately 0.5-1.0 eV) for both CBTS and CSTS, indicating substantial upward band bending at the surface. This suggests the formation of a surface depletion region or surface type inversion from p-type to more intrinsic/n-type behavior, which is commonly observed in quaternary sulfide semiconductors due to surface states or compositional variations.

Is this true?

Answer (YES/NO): NO